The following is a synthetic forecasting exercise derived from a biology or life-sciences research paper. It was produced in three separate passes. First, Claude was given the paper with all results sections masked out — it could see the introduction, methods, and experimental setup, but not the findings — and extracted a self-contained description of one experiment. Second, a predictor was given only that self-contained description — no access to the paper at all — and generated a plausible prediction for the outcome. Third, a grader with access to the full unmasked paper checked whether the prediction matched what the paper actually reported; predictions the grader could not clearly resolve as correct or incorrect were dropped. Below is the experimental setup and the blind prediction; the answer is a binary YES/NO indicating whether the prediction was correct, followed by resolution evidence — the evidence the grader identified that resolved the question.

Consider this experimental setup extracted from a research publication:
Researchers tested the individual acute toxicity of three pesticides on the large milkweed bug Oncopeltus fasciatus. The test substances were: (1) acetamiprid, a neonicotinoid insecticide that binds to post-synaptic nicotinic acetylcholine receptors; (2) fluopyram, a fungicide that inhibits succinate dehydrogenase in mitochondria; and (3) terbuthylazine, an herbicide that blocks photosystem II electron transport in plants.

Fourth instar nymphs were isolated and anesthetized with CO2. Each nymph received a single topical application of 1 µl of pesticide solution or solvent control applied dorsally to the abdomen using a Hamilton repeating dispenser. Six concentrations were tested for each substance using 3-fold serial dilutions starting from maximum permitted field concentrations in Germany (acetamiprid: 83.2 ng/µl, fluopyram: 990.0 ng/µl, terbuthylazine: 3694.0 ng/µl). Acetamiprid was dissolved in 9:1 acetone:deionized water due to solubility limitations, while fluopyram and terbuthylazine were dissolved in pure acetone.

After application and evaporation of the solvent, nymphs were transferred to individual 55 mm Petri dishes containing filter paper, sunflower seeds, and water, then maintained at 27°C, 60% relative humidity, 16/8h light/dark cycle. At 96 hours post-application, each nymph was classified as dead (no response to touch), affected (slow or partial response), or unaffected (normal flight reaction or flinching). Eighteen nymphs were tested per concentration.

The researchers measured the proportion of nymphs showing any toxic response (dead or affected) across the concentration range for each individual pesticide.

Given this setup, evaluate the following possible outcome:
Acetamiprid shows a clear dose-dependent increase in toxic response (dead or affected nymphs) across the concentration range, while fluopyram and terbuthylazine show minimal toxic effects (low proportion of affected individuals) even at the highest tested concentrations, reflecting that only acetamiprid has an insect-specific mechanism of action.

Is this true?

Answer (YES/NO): YES